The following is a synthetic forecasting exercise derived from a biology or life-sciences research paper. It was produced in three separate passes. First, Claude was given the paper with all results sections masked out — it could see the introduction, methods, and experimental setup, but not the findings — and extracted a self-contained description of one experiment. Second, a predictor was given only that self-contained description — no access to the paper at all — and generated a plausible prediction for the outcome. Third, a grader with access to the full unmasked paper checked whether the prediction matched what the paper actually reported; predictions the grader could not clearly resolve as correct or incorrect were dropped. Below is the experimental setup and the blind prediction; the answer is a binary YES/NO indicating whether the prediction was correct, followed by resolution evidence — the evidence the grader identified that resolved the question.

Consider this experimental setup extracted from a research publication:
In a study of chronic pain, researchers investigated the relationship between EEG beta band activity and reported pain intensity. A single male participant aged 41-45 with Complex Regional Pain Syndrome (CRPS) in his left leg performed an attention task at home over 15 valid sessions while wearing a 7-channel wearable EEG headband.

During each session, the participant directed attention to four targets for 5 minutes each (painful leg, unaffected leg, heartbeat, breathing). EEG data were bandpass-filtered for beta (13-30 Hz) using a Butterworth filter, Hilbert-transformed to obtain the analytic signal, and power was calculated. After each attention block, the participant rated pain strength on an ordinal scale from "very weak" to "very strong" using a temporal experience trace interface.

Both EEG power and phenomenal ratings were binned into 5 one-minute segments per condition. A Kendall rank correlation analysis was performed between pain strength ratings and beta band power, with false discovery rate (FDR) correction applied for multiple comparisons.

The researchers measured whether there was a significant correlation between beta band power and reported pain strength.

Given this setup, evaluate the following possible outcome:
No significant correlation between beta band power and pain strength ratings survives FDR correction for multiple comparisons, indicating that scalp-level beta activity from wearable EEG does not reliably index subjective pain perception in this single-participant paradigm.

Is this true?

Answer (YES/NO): YES